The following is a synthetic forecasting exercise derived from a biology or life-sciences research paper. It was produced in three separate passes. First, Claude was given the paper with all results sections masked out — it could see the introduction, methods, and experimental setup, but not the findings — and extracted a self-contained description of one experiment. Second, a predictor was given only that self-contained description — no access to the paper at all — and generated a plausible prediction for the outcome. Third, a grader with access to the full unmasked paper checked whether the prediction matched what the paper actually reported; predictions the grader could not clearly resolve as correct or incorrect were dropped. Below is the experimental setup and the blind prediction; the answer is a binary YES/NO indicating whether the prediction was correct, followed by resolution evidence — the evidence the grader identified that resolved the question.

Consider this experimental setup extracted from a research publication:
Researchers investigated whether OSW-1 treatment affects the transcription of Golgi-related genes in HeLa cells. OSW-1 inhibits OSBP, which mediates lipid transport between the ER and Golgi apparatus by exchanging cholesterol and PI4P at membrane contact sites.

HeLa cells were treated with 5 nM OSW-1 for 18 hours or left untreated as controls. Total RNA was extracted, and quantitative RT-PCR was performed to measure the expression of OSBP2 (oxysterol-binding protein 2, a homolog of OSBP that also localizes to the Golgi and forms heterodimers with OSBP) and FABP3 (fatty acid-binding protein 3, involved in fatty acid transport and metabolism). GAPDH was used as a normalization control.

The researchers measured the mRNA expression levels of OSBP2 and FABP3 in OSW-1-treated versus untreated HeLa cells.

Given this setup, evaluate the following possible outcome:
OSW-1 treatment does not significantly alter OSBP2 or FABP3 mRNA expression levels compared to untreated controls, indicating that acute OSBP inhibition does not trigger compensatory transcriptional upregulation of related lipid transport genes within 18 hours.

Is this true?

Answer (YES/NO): NO